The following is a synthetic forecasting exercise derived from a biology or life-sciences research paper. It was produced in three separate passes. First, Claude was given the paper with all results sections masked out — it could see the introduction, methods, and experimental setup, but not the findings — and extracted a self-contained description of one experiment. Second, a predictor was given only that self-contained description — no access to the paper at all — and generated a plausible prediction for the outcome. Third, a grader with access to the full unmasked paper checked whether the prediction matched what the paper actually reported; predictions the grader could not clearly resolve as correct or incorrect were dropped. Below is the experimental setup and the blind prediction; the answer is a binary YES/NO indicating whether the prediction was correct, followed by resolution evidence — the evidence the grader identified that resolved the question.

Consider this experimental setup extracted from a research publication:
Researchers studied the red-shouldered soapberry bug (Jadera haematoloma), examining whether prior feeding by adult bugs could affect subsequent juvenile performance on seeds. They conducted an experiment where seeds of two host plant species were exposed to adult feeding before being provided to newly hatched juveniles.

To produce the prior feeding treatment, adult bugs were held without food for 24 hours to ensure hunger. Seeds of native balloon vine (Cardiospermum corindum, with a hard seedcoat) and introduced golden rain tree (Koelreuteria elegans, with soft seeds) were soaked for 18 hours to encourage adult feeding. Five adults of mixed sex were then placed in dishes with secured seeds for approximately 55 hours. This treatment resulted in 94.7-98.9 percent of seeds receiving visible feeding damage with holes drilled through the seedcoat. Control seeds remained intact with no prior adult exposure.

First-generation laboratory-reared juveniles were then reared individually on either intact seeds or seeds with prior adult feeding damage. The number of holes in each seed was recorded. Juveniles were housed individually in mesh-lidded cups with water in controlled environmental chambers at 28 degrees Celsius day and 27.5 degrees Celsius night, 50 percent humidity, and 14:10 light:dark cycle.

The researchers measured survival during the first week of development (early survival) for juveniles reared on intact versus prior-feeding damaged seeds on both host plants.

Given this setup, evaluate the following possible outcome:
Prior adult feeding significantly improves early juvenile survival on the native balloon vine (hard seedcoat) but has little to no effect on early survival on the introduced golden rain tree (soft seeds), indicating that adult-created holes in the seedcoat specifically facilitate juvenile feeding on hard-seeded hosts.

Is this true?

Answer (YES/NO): NO